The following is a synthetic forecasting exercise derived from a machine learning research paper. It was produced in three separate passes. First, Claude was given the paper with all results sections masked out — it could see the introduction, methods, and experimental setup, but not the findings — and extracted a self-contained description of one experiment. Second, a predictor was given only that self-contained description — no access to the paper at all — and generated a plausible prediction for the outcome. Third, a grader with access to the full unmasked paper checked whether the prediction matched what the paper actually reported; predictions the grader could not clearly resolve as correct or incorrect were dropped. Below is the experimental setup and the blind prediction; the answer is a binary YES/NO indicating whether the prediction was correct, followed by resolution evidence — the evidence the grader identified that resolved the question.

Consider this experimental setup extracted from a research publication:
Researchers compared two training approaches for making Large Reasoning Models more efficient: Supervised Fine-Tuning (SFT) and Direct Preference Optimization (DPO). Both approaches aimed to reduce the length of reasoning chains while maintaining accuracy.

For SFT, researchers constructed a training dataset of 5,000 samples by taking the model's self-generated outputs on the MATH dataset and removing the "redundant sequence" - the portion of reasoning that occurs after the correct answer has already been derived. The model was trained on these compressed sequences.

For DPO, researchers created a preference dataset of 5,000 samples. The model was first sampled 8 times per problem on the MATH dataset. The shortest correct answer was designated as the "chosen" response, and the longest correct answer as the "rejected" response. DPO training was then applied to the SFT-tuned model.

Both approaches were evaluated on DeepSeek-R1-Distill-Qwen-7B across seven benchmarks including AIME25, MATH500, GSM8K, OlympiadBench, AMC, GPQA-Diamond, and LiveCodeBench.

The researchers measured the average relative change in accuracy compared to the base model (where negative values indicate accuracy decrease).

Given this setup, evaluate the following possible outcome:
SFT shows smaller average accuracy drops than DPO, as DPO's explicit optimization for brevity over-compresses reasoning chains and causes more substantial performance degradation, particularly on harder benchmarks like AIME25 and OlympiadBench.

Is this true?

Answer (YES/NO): NO